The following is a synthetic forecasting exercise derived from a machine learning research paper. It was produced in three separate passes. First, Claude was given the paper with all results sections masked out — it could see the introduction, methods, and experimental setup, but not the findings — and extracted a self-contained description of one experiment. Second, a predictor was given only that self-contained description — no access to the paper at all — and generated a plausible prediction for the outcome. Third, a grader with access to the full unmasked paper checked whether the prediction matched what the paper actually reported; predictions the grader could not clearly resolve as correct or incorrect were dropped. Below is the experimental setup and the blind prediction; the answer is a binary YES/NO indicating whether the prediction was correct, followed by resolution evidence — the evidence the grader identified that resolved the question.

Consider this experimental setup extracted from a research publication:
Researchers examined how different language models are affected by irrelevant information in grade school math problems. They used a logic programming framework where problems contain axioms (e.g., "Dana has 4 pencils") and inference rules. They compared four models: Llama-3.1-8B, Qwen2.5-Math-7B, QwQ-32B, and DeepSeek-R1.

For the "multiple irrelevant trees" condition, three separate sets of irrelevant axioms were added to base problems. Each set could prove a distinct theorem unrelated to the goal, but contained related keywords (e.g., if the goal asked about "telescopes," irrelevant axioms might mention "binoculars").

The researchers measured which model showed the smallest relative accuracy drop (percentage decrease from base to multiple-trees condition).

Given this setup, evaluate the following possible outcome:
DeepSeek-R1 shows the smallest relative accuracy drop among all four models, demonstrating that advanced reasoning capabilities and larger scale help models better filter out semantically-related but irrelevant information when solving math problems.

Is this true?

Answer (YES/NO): YES